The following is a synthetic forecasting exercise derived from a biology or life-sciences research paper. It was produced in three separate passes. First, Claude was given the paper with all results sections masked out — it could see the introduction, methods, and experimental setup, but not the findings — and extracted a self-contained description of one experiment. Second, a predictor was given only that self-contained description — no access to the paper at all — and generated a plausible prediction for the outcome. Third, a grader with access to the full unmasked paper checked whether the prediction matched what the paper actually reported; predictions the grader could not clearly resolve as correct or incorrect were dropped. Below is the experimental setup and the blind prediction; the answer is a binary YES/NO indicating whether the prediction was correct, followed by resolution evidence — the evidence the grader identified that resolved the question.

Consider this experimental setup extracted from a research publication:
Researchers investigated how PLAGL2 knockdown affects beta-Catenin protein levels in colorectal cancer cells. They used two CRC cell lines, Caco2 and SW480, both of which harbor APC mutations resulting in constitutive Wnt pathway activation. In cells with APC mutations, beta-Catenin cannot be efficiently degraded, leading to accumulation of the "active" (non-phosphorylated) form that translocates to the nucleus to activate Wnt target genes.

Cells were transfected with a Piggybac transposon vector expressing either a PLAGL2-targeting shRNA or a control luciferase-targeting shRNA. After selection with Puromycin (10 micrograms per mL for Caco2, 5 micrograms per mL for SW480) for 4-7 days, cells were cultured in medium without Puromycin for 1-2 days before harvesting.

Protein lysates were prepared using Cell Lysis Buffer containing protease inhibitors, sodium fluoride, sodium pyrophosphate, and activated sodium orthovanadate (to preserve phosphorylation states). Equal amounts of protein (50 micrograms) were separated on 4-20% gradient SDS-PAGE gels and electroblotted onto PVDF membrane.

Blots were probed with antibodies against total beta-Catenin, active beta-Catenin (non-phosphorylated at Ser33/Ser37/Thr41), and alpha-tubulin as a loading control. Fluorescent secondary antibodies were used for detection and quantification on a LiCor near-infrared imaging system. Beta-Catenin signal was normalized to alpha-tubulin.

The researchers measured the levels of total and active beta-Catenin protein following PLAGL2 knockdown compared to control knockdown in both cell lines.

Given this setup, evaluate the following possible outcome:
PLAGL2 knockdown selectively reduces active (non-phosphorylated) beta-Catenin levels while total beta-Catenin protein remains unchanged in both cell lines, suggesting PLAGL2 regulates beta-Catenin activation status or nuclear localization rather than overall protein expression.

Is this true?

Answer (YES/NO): NO